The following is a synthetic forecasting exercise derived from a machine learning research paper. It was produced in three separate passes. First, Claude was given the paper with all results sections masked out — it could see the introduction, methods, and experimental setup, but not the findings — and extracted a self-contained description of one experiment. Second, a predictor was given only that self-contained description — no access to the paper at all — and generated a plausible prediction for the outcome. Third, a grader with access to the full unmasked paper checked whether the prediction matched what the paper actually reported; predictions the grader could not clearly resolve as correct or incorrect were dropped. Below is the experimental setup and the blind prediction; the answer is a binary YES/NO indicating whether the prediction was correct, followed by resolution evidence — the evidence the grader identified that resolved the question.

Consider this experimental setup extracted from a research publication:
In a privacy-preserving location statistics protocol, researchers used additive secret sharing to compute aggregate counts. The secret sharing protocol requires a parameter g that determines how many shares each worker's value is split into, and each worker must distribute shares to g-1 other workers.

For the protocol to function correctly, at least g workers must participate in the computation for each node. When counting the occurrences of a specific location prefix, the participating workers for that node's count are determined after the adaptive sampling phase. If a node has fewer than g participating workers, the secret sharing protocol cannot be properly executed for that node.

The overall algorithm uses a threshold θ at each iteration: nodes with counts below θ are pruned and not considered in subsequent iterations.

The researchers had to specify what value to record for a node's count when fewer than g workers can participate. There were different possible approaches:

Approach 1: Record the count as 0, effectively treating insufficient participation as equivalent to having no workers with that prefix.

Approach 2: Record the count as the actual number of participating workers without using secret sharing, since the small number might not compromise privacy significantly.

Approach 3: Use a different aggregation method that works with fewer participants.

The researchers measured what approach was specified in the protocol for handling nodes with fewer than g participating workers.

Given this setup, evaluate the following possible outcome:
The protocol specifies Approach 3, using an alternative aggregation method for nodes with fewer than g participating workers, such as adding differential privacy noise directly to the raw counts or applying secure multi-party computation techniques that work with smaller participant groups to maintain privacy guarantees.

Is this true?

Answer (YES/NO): NO